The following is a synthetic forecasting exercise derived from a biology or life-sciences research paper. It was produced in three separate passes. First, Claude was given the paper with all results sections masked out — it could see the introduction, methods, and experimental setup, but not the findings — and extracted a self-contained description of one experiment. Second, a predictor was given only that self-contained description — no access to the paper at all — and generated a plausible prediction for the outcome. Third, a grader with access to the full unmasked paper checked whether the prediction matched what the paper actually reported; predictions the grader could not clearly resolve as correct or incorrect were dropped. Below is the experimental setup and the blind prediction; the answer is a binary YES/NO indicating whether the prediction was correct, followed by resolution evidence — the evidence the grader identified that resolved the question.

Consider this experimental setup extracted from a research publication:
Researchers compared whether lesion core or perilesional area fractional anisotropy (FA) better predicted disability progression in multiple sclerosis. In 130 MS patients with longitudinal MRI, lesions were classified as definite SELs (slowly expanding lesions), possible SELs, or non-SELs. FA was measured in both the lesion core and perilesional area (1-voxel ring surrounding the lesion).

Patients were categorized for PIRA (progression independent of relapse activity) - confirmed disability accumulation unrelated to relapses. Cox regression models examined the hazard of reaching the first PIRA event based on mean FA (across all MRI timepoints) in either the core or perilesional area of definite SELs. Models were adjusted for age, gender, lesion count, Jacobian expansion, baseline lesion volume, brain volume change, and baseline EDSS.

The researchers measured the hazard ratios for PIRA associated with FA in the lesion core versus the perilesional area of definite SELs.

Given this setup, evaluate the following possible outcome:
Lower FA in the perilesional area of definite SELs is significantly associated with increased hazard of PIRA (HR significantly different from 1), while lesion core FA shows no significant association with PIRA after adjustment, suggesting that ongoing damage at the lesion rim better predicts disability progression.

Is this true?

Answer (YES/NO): NO